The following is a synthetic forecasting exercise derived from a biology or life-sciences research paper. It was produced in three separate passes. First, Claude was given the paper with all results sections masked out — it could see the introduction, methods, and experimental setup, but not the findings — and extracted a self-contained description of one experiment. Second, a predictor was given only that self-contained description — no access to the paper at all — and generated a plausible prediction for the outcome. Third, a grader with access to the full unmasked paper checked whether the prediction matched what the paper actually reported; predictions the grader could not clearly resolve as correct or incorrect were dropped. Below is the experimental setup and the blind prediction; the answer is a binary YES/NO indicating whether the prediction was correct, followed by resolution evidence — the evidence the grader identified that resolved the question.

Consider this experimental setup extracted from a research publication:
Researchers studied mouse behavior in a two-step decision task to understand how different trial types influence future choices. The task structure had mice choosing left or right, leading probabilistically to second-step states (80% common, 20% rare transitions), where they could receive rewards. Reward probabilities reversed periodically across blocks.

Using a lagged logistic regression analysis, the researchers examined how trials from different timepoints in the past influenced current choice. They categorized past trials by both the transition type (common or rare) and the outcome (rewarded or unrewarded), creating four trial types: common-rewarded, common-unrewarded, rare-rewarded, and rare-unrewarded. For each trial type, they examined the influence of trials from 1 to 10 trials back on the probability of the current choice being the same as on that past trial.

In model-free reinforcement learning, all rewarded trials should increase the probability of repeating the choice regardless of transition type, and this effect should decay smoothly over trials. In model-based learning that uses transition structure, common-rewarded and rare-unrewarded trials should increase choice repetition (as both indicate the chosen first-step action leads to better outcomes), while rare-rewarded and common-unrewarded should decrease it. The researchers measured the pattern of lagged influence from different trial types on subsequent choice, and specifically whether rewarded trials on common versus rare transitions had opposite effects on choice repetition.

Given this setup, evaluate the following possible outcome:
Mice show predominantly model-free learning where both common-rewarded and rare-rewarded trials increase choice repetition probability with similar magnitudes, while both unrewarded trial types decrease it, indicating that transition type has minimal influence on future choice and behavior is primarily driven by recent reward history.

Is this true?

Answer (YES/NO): NO